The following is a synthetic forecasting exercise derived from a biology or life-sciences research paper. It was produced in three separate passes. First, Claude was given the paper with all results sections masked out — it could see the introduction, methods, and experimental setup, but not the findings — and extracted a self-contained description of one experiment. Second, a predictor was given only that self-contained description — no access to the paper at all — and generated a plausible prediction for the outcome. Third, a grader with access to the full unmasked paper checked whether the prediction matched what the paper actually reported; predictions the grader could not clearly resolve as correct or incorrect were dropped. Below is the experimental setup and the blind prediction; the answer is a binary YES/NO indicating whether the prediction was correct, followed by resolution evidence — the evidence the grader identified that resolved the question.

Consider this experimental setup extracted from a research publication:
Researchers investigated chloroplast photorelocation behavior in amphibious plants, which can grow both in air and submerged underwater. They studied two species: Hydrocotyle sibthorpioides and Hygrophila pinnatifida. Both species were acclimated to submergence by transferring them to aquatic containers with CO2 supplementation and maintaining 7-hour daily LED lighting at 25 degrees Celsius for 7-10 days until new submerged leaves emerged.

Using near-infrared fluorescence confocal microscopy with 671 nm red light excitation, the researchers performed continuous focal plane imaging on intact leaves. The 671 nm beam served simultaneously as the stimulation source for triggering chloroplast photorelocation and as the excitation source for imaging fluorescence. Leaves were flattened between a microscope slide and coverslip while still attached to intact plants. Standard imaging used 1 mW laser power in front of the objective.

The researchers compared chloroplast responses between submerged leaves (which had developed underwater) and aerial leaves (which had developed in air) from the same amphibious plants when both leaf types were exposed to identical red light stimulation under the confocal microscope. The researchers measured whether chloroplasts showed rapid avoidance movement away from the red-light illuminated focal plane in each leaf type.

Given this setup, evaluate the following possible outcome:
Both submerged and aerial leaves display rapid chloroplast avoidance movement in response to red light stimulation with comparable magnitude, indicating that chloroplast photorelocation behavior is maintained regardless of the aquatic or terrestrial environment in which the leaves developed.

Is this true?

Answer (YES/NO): NO